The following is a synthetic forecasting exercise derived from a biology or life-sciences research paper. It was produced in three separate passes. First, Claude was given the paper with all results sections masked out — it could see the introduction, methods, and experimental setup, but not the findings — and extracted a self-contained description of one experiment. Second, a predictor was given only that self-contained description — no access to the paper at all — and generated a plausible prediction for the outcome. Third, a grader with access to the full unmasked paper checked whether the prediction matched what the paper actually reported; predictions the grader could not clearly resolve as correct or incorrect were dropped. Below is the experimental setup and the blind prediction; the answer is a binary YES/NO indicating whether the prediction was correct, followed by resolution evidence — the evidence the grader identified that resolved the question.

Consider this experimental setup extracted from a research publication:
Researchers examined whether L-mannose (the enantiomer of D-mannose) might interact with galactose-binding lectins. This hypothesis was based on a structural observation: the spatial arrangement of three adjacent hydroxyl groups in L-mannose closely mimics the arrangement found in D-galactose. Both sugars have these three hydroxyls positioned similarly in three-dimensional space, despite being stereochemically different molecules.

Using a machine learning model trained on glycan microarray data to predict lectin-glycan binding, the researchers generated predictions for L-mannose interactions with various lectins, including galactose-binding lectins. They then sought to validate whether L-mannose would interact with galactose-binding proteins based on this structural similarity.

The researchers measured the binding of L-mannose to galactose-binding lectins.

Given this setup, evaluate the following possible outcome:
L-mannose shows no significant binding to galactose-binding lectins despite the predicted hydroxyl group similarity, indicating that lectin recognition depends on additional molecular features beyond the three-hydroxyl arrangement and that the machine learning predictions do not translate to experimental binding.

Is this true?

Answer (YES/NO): NO